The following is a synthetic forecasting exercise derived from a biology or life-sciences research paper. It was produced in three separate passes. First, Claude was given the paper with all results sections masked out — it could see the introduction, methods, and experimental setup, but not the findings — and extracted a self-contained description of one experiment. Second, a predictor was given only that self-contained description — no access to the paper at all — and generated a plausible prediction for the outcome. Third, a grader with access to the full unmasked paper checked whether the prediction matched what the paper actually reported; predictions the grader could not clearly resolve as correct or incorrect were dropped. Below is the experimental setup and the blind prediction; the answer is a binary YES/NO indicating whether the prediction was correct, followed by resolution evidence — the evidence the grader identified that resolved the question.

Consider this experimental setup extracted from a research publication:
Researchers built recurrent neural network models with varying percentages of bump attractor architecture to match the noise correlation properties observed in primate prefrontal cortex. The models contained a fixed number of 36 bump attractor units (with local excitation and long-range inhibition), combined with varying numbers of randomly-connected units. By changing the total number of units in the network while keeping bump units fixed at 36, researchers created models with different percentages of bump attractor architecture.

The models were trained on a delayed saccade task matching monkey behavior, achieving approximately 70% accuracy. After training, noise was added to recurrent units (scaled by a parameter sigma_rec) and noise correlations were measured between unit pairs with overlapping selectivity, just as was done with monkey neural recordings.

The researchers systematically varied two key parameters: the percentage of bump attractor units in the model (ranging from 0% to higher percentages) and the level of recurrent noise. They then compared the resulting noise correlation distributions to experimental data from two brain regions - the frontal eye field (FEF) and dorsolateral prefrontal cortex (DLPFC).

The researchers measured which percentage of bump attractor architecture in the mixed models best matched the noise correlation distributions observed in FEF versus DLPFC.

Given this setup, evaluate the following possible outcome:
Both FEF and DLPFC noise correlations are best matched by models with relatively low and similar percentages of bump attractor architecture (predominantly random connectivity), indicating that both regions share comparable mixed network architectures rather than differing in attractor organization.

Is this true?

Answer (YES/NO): NO